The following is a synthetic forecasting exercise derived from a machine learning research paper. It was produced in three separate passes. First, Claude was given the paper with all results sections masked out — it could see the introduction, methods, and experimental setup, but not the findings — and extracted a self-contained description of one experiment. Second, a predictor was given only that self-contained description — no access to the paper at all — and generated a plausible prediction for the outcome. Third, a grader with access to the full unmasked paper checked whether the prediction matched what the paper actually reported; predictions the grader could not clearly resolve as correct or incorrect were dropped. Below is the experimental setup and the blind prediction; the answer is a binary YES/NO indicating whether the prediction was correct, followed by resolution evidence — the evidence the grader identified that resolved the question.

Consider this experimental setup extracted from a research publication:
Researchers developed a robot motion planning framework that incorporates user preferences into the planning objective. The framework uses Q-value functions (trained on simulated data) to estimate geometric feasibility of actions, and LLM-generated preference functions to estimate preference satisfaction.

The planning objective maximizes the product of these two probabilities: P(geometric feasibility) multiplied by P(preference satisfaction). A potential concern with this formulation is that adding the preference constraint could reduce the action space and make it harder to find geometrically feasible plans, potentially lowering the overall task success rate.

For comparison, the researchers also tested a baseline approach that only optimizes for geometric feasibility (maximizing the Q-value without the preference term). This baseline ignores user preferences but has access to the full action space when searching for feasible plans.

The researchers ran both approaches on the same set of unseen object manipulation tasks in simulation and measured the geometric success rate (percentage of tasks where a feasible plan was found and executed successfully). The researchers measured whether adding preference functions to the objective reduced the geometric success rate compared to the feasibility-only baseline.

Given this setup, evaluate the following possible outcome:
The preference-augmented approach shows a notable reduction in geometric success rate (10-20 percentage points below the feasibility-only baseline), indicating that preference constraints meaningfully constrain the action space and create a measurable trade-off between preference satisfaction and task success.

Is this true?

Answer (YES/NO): NO